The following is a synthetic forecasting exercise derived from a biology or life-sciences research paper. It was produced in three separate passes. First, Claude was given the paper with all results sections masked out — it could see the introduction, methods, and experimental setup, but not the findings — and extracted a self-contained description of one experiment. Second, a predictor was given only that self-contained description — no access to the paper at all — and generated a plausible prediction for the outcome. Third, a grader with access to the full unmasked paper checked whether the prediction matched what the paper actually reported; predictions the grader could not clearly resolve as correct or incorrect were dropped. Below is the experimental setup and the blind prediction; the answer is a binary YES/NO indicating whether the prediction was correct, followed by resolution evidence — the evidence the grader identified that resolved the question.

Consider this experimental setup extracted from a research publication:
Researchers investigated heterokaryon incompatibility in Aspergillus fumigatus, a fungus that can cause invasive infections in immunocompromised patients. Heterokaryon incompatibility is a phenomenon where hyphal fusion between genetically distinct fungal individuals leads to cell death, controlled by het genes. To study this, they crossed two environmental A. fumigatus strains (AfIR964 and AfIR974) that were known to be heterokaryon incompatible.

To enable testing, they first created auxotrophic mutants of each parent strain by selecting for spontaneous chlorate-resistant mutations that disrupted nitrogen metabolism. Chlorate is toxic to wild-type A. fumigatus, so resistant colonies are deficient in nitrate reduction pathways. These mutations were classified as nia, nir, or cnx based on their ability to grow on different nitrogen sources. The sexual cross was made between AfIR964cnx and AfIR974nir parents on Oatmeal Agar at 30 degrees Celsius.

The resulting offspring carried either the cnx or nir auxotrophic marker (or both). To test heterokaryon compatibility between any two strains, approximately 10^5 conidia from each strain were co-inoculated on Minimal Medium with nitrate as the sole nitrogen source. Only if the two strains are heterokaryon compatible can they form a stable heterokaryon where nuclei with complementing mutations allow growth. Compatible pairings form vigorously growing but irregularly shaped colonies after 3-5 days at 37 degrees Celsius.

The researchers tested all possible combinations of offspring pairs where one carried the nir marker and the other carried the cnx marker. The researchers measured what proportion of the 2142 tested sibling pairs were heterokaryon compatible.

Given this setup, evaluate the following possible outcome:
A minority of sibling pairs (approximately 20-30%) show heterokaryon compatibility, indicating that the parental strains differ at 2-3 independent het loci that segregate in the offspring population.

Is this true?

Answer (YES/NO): NO